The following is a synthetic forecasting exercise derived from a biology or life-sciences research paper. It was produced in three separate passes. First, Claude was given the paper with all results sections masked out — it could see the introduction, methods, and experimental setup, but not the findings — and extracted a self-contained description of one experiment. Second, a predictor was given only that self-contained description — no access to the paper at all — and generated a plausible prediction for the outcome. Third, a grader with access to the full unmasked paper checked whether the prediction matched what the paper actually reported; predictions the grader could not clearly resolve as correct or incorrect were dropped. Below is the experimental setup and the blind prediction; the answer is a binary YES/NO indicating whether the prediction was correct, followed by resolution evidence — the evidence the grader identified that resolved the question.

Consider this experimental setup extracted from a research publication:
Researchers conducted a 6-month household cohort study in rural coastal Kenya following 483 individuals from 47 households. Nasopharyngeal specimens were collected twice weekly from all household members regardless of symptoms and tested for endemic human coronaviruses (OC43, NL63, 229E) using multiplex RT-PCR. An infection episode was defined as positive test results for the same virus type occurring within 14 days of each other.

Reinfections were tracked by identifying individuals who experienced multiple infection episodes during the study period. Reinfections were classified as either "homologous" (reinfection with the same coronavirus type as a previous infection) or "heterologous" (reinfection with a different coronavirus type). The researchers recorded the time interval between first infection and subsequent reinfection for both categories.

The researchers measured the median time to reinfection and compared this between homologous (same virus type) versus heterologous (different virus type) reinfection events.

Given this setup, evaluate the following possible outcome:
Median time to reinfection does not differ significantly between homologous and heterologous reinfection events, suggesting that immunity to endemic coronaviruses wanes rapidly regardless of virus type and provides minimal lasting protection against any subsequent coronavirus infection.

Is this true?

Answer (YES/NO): YES